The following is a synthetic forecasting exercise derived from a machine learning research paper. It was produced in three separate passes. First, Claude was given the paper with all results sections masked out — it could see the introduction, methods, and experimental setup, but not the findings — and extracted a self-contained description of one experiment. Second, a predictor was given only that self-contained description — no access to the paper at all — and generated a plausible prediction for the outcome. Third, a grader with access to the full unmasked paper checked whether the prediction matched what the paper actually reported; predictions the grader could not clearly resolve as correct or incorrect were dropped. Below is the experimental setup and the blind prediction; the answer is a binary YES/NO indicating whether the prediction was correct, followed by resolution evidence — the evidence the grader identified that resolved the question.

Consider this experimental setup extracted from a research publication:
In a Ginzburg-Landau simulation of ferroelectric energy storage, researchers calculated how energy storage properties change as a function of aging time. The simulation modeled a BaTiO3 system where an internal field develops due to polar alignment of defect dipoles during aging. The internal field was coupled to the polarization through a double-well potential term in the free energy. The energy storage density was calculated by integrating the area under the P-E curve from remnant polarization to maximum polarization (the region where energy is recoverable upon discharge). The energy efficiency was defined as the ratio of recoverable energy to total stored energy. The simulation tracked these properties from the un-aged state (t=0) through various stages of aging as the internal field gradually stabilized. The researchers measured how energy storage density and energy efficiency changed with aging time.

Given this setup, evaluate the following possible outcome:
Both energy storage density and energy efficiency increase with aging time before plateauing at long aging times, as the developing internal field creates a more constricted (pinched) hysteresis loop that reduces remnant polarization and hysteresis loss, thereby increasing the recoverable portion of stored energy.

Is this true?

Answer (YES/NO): YES